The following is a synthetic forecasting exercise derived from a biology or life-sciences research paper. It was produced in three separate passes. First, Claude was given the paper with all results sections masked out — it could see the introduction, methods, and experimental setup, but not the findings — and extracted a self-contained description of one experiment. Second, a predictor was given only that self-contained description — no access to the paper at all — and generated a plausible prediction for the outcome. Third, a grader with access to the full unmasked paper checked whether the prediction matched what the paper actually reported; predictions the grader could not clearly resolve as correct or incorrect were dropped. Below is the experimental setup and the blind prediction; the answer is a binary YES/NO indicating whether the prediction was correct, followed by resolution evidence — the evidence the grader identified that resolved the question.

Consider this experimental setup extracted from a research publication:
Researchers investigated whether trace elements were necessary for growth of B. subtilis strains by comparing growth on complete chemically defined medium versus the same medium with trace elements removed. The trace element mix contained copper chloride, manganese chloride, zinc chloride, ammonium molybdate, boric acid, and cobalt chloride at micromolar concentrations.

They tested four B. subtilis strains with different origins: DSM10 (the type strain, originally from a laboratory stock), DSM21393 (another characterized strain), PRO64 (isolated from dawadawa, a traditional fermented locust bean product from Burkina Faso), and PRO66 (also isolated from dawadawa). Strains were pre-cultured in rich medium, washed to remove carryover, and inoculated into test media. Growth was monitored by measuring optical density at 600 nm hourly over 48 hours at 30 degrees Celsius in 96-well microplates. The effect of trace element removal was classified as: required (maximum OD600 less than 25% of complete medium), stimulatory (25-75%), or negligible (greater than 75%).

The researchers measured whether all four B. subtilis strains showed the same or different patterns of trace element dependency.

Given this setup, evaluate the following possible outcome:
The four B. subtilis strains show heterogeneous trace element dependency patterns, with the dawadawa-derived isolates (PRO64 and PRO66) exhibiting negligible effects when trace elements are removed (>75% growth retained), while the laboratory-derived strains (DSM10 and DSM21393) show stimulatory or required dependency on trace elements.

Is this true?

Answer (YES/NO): NO